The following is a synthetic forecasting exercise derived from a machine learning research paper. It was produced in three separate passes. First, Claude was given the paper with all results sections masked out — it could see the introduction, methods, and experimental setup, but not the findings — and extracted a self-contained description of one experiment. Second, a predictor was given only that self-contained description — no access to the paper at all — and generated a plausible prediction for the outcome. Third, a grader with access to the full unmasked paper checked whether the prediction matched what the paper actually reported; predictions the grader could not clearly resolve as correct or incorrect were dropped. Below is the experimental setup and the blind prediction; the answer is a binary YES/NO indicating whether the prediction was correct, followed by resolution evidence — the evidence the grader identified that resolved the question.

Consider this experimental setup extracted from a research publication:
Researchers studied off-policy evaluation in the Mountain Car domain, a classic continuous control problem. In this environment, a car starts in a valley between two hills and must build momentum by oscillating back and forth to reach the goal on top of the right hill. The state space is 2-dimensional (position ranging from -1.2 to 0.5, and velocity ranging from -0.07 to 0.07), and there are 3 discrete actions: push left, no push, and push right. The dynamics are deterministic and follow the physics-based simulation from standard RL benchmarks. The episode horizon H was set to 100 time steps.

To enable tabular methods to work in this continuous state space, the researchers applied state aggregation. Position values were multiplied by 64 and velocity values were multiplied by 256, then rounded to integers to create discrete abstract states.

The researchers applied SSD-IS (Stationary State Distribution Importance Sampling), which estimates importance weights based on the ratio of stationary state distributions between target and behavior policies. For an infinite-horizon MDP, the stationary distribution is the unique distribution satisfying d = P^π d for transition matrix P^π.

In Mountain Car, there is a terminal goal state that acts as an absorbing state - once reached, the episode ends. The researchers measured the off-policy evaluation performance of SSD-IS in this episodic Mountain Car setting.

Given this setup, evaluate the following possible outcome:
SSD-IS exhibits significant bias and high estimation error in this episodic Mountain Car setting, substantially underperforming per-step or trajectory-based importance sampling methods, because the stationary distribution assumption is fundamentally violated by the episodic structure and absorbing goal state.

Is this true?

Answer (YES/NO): YES